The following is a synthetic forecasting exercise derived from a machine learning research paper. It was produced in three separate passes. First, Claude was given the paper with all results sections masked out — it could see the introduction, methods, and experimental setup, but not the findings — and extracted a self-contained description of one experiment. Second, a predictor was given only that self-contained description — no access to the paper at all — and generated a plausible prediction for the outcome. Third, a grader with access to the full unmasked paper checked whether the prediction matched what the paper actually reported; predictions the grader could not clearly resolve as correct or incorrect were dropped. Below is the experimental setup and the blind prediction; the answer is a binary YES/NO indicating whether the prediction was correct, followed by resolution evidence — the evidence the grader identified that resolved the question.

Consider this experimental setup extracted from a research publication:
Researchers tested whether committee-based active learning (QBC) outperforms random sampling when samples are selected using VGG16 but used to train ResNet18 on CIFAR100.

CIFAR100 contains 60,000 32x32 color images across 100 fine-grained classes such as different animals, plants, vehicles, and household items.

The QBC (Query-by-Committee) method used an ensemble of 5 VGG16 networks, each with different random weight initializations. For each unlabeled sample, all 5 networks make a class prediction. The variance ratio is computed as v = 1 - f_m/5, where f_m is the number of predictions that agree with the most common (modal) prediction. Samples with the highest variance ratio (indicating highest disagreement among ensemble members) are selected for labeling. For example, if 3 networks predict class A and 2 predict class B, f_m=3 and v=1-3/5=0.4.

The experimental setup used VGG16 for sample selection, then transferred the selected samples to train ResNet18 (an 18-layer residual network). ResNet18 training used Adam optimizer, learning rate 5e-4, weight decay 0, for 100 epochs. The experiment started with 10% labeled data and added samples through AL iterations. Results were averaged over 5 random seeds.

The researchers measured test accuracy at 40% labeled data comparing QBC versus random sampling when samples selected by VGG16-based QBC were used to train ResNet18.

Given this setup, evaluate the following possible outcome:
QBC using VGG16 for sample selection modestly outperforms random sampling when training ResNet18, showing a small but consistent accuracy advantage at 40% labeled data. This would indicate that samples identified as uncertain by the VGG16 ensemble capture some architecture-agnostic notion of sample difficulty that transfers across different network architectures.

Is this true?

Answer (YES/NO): NO